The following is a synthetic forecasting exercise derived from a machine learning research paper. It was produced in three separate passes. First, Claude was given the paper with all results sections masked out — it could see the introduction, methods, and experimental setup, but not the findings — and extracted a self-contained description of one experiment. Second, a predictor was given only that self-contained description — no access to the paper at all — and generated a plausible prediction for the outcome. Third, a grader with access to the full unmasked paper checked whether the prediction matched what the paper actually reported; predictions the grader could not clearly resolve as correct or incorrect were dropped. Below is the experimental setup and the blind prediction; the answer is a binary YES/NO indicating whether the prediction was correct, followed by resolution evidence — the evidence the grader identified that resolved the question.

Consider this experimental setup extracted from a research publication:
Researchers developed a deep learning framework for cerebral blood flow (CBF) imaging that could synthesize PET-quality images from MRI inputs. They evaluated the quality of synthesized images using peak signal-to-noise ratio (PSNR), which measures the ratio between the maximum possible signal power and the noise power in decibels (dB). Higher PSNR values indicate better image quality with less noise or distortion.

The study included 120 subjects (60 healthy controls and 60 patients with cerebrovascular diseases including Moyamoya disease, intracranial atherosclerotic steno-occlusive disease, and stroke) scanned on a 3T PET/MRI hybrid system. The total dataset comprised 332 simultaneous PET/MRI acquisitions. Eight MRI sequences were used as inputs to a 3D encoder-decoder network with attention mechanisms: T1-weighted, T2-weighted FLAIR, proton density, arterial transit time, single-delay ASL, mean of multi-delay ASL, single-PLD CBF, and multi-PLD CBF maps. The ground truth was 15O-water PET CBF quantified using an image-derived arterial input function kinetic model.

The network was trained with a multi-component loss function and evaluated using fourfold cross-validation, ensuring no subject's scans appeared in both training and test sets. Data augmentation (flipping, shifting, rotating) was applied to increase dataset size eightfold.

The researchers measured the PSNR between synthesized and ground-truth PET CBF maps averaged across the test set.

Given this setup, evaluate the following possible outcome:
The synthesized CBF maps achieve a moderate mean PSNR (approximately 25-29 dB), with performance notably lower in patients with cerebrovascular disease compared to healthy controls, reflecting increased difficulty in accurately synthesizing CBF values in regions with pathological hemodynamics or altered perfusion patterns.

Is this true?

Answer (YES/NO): NO